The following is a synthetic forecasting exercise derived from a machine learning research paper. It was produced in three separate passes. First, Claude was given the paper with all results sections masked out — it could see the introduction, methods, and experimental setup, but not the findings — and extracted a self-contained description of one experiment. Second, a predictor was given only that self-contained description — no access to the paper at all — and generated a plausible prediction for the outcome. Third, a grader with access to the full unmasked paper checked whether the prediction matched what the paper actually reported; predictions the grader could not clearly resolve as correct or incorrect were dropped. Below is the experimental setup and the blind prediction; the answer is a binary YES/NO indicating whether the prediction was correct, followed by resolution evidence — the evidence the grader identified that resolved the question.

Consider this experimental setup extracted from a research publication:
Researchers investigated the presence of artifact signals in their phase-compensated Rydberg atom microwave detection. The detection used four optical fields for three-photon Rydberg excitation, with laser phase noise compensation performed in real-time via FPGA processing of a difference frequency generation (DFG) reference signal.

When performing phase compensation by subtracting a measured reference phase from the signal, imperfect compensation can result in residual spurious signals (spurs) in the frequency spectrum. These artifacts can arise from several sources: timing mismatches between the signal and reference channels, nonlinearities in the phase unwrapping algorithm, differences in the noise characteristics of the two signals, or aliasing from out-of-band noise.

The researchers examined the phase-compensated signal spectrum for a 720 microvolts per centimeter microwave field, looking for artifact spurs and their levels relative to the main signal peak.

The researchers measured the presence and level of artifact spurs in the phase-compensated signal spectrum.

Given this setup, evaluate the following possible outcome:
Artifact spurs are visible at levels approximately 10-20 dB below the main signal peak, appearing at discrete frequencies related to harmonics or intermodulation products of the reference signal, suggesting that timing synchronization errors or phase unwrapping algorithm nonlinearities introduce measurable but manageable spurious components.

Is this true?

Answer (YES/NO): NO